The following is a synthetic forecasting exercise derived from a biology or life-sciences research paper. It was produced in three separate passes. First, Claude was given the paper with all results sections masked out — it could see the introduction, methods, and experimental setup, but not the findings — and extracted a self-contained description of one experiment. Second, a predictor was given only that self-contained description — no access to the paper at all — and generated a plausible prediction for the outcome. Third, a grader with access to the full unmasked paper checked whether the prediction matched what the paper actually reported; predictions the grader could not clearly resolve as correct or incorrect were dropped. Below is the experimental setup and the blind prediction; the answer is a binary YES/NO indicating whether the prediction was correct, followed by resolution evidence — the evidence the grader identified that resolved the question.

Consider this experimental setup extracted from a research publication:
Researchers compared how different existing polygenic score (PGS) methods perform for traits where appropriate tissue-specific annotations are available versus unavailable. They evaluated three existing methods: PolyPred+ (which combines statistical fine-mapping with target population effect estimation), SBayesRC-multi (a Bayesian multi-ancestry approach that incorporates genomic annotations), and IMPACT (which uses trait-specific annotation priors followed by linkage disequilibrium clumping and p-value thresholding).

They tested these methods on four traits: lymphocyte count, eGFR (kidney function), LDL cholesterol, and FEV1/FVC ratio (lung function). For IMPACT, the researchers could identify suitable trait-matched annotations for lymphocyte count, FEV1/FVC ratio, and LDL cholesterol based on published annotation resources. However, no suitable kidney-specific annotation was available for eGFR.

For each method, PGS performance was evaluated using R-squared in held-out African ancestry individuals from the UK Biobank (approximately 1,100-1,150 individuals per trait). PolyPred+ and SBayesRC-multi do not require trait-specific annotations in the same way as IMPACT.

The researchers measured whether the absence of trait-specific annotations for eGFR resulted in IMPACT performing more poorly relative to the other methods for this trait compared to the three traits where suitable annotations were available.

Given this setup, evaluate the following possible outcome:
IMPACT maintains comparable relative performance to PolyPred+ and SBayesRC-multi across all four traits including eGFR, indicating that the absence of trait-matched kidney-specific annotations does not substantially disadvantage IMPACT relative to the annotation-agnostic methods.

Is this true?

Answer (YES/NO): NO